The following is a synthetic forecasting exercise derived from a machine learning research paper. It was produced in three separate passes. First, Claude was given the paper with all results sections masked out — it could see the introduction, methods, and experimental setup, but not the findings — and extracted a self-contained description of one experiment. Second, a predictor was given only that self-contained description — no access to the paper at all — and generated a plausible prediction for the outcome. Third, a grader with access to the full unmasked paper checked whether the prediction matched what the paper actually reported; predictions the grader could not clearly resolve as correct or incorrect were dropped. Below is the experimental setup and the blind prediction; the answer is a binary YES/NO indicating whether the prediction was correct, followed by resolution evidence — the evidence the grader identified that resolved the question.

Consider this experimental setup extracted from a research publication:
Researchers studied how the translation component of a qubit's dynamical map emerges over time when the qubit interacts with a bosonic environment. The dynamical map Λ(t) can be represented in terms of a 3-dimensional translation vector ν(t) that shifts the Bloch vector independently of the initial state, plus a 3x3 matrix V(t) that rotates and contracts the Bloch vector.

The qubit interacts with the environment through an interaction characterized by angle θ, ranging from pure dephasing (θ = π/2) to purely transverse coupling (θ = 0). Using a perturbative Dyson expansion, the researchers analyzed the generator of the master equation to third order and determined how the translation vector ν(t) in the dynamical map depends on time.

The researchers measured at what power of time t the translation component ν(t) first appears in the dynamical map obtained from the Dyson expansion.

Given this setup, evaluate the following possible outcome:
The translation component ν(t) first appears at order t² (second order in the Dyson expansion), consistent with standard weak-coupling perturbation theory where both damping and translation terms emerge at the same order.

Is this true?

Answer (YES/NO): NO